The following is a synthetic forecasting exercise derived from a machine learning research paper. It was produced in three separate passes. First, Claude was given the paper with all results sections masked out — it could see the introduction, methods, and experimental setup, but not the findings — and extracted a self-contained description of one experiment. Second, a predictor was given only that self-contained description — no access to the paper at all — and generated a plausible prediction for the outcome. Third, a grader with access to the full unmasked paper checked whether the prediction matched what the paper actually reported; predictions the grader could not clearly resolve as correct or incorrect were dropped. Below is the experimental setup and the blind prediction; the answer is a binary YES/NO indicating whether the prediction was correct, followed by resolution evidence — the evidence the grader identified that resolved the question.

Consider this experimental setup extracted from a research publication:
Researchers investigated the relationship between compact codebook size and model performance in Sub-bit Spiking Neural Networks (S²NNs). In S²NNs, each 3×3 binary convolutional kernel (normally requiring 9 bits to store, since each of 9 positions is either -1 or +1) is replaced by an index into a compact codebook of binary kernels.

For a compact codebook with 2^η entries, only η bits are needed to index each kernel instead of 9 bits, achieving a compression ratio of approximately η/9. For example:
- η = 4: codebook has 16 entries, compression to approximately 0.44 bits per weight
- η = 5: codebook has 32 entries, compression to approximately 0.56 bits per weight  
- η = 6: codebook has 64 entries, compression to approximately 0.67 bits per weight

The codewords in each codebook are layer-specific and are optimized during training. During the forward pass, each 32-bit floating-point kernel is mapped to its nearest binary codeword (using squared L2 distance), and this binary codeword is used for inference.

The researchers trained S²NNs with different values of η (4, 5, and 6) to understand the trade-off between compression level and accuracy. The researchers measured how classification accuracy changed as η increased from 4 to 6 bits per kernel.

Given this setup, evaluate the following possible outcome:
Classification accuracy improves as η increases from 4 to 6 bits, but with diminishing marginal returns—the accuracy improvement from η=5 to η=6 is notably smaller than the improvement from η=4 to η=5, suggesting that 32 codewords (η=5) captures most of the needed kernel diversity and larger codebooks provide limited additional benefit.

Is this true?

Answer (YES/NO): NO